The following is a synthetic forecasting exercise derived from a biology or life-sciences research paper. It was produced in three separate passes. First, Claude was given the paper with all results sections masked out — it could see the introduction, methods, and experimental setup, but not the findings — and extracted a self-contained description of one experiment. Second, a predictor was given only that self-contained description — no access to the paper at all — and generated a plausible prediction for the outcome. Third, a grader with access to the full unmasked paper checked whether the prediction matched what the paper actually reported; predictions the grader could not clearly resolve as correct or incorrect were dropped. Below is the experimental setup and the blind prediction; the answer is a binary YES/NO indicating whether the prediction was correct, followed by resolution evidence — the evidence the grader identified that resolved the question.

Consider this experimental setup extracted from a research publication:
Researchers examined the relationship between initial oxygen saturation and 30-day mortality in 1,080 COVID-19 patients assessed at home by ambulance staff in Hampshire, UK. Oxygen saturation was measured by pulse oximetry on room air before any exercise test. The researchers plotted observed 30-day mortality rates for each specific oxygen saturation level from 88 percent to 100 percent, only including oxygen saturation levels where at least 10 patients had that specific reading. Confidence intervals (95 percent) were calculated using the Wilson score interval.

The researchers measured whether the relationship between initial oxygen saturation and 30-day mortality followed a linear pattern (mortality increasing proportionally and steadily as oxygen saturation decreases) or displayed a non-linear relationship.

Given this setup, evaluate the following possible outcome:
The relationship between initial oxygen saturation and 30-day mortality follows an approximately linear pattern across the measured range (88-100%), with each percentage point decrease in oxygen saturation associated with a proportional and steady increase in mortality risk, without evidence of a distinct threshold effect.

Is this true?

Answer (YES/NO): NO